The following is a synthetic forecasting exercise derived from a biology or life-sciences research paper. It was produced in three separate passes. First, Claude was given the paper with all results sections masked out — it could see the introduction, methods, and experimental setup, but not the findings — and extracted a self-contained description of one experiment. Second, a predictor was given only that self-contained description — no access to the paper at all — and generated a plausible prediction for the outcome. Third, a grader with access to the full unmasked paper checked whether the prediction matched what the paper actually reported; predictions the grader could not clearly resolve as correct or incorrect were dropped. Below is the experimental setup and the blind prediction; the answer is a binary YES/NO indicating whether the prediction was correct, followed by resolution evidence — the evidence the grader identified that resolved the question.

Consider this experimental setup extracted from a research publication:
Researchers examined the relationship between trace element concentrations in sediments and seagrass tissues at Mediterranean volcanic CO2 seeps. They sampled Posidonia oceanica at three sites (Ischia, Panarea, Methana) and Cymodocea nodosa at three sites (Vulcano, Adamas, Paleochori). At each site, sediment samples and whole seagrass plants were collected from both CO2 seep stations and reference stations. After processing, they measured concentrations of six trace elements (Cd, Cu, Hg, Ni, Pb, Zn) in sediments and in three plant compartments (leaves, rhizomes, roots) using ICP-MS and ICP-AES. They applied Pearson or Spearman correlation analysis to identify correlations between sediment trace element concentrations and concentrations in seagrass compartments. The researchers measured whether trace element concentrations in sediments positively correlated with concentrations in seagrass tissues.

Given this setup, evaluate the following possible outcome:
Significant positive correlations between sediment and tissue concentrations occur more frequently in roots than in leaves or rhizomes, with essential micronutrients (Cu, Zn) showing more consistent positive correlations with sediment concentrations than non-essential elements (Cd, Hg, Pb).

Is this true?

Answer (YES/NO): NO